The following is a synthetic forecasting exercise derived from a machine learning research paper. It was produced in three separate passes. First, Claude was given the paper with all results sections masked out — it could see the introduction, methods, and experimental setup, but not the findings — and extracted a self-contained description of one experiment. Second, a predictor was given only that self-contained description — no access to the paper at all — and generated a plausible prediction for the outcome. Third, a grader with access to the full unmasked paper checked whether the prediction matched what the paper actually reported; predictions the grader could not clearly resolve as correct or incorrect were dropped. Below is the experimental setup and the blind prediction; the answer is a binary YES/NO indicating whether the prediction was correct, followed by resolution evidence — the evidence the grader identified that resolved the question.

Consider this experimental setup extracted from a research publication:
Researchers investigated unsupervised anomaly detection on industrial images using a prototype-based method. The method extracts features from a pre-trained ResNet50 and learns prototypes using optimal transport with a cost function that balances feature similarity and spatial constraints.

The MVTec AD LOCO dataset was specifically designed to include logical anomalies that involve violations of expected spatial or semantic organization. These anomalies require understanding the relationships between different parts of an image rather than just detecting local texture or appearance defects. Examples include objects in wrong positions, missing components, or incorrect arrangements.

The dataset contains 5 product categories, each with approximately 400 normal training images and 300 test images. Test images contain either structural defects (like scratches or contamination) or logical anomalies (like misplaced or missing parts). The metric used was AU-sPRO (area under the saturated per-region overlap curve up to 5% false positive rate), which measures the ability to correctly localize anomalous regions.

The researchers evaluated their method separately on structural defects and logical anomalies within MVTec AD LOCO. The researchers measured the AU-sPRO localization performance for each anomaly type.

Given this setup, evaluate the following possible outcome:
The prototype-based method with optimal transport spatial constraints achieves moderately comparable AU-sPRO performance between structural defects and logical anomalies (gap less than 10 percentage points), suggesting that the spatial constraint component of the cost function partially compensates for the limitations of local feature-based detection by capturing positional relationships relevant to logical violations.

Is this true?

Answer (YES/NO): NO